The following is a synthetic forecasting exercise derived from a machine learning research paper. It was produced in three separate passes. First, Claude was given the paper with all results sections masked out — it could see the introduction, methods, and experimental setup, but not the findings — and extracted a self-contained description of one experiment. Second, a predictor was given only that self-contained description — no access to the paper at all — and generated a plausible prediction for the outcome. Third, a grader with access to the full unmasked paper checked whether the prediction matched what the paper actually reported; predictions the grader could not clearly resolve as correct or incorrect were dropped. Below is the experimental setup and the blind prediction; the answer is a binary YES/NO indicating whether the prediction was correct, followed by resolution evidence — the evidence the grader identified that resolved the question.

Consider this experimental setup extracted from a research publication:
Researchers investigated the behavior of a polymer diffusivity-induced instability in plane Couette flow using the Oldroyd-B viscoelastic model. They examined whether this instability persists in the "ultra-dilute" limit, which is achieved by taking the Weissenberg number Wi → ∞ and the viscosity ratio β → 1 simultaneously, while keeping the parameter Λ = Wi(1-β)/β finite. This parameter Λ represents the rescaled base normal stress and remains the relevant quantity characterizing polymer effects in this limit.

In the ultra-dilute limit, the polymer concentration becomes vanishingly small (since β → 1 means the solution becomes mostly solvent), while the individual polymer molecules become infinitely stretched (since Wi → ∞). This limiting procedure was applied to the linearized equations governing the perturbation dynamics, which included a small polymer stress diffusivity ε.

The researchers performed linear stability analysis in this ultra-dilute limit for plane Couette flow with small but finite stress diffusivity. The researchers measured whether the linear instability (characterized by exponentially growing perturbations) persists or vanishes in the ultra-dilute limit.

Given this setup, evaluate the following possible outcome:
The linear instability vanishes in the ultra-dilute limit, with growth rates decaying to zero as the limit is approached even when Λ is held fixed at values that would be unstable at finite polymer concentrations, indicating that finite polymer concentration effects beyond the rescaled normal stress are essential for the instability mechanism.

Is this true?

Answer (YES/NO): NO